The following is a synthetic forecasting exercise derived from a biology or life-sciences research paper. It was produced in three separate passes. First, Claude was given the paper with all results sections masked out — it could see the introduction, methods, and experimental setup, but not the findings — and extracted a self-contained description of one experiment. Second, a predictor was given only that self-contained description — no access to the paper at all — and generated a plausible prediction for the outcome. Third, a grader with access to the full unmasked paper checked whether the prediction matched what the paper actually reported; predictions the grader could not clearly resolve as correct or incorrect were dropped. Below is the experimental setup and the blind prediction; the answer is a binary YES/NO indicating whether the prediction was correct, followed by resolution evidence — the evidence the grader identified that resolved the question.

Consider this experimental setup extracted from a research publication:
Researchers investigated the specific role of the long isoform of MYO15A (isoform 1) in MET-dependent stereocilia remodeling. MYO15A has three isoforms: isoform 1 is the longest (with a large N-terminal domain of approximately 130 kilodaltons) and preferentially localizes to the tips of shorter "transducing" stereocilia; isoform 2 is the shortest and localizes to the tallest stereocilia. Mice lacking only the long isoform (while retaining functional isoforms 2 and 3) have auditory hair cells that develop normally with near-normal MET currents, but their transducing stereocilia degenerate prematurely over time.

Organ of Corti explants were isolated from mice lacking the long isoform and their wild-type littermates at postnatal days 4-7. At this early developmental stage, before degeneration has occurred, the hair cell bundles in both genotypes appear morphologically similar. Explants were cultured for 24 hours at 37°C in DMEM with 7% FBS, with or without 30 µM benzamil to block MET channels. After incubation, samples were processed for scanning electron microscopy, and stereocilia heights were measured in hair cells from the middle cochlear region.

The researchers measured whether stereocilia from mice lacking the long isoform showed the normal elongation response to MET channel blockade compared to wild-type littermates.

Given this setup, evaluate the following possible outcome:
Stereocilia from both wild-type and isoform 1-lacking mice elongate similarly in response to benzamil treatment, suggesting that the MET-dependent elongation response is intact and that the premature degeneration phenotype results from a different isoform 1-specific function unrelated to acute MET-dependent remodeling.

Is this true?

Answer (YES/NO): NO